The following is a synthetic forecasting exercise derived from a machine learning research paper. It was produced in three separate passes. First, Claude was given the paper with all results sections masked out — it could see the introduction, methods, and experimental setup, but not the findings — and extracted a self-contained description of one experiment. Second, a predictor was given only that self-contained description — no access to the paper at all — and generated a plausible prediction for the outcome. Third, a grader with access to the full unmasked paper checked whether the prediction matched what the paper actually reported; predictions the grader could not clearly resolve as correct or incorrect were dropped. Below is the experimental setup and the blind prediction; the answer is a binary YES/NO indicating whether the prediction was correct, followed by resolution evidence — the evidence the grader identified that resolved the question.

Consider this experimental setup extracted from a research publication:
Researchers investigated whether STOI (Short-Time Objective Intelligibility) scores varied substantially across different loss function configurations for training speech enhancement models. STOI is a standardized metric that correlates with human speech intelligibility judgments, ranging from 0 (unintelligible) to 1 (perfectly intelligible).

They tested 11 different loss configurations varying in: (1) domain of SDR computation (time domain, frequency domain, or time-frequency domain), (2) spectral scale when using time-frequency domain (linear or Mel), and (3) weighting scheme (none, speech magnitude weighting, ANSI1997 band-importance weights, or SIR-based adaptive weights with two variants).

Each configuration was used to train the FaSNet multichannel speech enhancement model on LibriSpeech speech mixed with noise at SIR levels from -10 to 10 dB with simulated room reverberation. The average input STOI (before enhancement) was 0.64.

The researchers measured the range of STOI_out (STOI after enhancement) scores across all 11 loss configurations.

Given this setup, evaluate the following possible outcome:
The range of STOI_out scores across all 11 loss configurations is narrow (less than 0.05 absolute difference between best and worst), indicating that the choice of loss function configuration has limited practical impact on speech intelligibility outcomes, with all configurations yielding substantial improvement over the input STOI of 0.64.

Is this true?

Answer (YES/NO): YES